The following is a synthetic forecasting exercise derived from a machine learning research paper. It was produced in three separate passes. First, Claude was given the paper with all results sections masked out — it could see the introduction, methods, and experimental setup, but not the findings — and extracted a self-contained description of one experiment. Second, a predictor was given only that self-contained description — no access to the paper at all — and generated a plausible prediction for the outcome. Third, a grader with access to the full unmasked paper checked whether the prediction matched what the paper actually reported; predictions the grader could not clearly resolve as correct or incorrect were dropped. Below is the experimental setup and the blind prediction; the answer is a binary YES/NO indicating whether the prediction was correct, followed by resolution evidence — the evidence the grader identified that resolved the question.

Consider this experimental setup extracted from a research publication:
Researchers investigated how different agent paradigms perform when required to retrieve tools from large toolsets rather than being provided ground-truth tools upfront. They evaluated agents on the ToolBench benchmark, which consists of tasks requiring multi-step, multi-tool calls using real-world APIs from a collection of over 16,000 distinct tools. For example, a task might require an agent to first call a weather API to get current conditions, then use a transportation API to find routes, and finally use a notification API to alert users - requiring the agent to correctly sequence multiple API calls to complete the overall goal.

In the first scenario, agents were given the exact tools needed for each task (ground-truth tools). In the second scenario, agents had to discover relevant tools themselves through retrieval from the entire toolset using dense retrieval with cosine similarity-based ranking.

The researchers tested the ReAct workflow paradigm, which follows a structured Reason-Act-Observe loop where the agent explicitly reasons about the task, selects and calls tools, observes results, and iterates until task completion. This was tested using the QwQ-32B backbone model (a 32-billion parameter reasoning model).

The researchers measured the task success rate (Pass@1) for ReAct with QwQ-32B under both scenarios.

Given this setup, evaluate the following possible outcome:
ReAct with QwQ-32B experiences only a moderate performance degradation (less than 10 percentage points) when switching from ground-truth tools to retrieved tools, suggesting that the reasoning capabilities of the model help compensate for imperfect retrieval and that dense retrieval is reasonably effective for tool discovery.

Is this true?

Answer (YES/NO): YES